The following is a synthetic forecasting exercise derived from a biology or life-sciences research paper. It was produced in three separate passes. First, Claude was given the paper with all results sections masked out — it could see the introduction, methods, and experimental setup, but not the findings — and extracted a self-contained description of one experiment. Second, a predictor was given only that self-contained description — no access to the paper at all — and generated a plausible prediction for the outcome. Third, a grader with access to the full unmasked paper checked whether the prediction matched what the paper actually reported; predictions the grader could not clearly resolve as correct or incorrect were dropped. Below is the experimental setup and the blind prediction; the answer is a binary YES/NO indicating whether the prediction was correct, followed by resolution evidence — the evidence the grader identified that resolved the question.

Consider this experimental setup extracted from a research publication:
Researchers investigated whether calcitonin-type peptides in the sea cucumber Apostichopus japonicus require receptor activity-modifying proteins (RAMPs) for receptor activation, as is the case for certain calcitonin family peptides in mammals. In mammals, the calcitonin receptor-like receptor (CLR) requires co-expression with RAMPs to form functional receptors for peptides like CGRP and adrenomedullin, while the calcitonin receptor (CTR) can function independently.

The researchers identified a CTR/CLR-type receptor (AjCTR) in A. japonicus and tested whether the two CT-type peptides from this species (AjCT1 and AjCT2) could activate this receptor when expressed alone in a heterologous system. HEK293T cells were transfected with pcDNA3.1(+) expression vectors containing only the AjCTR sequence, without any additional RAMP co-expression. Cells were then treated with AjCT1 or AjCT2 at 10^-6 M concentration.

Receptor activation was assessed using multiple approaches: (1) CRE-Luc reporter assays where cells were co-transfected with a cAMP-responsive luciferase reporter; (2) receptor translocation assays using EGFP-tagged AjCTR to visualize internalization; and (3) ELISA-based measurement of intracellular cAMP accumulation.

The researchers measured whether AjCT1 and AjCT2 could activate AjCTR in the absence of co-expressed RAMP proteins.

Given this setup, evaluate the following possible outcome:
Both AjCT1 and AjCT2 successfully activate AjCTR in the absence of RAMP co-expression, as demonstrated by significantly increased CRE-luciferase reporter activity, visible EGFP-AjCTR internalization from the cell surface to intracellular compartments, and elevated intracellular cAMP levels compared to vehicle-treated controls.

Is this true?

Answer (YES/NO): YES